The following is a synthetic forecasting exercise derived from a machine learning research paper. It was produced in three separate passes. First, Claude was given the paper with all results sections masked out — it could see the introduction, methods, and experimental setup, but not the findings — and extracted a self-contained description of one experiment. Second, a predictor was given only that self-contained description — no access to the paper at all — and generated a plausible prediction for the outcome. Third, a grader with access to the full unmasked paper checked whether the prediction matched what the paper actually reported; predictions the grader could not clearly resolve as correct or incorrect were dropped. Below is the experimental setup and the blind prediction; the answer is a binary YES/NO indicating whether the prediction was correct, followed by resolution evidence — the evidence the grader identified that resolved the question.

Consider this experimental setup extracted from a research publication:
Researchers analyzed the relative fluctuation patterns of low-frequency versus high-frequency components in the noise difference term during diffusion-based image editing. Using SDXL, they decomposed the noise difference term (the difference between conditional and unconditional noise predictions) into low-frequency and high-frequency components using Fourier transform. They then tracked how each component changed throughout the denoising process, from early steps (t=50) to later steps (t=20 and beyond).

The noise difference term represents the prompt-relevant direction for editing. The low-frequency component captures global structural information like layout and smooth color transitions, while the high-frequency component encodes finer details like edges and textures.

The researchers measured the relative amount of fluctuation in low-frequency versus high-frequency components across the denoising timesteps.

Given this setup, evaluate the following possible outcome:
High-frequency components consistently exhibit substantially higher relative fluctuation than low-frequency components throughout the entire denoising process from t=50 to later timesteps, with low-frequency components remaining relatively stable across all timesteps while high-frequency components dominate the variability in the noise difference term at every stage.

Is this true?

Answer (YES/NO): NO